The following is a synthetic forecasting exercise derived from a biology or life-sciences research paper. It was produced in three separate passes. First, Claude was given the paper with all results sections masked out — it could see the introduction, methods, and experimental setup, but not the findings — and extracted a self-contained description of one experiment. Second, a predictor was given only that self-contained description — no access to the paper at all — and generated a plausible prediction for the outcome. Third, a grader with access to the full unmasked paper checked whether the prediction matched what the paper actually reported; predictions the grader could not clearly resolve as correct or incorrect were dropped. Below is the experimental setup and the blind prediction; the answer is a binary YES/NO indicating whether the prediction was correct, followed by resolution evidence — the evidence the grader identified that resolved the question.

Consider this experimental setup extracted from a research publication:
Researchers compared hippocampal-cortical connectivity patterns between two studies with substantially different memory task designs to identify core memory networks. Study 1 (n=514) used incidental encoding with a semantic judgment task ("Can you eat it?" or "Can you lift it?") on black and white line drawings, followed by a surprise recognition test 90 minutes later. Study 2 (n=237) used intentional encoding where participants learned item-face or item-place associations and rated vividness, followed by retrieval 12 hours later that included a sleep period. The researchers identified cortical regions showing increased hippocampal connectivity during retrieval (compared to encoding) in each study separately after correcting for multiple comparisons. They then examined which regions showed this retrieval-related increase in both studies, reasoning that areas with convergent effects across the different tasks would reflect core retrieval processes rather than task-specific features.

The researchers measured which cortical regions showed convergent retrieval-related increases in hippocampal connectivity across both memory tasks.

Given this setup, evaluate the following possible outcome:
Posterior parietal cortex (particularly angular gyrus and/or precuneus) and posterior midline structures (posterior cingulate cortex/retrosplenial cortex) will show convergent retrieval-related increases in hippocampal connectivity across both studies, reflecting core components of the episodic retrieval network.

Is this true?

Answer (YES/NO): NO